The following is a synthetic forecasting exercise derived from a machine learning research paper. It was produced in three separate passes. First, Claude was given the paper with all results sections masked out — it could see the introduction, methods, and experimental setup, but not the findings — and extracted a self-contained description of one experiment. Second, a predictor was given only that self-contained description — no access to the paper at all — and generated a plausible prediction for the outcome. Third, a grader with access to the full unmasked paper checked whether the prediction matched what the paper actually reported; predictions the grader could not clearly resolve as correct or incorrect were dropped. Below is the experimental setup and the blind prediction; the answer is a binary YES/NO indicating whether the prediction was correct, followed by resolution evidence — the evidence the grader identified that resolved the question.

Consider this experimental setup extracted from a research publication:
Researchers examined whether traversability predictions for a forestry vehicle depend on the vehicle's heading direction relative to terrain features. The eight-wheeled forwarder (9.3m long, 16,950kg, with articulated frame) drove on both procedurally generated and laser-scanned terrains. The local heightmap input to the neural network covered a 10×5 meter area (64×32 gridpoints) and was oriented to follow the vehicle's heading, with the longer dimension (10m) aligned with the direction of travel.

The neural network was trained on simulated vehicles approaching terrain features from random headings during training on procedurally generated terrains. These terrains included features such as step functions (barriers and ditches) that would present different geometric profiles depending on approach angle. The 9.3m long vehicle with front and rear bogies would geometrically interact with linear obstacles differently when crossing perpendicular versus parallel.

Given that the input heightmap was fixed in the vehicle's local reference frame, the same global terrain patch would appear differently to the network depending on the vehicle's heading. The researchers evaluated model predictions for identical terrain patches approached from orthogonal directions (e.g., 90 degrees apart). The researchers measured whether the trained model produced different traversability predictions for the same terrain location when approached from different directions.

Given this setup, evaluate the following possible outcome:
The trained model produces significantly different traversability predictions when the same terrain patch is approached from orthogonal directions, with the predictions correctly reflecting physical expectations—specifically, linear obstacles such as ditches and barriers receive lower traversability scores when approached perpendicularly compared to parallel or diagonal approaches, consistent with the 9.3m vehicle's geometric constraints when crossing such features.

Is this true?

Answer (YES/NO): YES